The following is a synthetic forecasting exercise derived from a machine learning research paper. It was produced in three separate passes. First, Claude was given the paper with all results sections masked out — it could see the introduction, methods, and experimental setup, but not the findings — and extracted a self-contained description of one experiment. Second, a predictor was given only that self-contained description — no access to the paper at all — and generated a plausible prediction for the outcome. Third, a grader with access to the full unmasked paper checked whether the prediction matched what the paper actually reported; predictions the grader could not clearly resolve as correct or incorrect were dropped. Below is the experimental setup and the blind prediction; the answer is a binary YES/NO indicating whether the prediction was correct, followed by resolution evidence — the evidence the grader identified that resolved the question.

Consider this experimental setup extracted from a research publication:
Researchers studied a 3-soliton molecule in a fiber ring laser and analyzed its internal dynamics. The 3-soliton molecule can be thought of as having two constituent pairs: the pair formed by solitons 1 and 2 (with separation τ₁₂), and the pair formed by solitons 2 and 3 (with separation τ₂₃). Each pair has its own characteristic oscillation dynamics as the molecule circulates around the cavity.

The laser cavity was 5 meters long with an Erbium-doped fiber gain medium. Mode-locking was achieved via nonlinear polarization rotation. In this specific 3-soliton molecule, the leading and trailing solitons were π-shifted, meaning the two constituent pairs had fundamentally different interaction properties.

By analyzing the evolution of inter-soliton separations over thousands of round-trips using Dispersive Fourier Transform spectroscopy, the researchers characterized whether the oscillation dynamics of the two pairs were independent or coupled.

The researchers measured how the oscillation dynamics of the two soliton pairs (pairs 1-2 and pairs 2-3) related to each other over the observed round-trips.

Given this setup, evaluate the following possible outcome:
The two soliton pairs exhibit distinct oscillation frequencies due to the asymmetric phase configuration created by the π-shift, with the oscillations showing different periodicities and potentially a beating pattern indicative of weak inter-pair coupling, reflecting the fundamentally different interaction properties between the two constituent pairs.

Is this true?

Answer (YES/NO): NO